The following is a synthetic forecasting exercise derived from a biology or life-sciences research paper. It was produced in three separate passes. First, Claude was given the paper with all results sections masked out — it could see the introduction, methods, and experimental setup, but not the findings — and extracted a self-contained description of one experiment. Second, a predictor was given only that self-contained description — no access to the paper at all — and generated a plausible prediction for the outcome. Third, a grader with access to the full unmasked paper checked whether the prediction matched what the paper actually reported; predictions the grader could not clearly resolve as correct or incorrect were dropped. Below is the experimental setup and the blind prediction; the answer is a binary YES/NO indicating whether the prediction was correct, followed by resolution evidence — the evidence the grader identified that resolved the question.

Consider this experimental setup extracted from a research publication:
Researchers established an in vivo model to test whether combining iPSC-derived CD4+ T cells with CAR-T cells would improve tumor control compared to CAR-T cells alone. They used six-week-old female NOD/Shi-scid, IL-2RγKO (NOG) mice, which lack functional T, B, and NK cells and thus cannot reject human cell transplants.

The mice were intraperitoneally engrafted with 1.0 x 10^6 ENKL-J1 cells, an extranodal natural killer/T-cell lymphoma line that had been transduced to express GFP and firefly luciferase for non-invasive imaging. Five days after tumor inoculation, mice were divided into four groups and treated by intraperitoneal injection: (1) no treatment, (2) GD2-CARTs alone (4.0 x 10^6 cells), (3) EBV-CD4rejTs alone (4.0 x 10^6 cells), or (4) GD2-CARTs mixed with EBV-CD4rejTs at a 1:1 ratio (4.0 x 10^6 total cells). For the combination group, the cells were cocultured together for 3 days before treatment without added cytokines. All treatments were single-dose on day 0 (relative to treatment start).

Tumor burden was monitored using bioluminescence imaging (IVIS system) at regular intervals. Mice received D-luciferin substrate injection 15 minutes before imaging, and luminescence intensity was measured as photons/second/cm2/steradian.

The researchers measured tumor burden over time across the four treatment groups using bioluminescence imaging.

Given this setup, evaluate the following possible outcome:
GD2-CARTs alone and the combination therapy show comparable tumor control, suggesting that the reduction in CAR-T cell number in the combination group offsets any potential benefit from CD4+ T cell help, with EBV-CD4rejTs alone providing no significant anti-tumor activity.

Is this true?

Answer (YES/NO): NO